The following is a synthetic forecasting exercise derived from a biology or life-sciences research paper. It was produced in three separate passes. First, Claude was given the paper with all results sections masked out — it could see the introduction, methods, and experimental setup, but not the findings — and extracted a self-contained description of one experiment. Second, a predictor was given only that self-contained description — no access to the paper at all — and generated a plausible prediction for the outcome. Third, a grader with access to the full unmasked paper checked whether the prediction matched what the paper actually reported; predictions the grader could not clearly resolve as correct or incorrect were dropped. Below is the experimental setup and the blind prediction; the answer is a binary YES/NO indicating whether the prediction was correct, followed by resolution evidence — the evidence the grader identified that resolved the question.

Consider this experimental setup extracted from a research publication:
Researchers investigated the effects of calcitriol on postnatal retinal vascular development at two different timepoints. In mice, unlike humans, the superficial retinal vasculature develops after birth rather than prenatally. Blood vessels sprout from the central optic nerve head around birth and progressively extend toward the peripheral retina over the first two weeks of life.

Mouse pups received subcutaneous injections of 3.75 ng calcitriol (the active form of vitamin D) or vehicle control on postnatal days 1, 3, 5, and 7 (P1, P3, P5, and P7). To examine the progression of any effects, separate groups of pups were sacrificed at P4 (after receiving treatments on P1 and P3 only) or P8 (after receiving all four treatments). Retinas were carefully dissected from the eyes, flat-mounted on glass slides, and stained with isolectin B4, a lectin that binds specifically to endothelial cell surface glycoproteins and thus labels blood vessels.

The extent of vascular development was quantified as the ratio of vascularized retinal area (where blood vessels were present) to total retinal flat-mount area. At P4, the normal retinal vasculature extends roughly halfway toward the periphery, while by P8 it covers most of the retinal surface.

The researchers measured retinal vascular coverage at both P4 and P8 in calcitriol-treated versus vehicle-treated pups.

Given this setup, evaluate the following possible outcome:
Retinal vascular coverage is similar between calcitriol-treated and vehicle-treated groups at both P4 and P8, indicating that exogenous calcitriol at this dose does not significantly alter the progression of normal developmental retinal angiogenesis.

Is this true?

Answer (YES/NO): YES